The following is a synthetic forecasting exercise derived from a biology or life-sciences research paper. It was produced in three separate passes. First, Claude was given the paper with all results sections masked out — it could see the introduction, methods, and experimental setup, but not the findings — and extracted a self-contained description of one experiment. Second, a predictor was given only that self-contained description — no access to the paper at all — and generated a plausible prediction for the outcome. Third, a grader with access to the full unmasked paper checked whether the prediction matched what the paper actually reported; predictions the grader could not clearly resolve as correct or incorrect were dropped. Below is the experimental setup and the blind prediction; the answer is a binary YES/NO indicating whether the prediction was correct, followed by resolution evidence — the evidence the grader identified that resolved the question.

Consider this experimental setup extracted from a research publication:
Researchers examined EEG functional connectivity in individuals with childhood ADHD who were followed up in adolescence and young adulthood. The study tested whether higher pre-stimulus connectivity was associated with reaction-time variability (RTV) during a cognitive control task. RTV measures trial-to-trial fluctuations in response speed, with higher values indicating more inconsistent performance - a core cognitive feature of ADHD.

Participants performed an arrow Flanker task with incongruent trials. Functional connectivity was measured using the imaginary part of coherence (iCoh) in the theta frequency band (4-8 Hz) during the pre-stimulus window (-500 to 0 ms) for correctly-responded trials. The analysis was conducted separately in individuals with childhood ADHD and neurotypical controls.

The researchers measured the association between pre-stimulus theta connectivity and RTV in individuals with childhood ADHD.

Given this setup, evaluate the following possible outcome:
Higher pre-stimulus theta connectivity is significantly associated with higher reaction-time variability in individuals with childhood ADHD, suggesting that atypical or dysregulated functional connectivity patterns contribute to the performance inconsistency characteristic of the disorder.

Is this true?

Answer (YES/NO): YES